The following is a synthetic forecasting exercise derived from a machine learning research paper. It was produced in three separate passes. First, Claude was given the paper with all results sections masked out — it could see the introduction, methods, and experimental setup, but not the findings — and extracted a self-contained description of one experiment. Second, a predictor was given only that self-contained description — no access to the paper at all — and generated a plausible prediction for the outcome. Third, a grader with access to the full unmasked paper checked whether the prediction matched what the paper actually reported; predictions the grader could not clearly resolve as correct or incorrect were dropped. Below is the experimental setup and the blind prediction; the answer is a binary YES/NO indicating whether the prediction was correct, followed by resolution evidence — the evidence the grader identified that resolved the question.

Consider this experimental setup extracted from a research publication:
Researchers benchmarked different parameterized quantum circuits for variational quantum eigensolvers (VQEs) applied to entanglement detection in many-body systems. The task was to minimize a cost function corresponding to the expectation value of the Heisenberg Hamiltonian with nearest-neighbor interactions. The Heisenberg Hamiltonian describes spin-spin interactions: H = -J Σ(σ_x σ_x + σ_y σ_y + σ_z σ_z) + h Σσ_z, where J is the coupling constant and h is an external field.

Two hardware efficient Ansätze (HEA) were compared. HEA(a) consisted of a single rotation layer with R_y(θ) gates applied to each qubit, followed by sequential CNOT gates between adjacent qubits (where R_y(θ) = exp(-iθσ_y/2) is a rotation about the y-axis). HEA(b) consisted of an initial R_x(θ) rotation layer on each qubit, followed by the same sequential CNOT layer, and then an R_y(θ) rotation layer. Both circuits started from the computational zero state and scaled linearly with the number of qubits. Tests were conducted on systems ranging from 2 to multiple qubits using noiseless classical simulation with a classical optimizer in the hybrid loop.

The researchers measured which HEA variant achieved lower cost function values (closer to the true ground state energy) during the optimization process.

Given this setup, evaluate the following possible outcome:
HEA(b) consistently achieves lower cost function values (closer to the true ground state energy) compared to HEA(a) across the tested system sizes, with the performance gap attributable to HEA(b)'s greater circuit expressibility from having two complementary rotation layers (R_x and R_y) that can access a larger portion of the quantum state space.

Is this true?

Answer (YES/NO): YES